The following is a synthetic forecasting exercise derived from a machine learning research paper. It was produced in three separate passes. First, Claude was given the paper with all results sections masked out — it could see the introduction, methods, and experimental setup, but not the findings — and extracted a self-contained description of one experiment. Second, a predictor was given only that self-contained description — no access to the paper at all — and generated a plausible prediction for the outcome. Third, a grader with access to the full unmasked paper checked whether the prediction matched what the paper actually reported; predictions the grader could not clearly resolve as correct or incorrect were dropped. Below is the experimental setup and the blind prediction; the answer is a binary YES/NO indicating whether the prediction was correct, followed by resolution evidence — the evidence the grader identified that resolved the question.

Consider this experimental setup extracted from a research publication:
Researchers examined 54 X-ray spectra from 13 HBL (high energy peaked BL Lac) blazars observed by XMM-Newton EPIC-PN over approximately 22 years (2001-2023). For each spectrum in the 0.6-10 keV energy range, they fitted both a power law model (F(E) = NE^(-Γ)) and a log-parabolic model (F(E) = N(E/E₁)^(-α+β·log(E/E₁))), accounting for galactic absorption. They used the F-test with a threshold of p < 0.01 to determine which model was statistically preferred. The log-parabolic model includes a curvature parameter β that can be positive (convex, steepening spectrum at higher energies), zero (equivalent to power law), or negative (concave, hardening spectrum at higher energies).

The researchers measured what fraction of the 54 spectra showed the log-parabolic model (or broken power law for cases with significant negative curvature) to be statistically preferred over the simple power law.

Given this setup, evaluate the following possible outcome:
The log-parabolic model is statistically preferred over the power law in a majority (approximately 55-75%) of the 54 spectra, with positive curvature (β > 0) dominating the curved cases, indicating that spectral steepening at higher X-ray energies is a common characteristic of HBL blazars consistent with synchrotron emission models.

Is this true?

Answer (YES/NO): YES